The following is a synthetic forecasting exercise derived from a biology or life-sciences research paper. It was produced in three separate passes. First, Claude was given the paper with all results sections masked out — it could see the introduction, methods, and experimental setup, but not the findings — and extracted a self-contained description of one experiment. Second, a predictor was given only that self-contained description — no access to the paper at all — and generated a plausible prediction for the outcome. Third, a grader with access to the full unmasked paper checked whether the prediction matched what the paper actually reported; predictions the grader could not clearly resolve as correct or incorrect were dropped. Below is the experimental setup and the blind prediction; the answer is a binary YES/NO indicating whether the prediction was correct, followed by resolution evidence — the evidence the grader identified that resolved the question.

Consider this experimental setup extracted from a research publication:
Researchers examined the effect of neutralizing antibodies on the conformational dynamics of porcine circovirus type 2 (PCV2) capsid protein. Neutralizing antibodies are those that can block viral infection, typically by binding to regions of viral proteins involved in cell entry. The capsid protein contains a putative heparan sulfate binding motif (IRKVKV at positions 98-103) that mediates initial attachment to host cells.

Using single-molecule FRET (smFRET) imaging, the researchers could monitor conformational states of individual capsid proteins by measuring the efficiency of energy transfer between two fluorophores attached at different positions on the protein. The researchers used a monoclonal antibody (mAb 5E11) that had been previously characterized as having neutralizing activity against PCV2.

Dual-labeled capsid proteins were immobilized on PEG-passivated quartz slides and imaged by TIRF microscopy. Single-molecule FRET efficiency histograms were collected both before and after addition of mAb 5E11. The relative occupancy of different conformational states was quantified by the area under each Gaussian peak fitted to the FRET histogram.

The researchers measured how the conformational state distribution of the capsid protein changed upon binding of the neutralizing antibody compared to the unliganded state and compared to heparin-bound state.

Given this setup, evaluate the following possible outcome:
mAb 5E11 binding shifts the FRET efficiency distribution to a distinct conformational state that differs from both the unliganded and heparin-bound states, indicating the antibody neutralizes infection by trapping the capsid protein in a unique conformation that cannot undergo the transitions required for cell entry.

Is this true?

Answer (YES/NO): NO